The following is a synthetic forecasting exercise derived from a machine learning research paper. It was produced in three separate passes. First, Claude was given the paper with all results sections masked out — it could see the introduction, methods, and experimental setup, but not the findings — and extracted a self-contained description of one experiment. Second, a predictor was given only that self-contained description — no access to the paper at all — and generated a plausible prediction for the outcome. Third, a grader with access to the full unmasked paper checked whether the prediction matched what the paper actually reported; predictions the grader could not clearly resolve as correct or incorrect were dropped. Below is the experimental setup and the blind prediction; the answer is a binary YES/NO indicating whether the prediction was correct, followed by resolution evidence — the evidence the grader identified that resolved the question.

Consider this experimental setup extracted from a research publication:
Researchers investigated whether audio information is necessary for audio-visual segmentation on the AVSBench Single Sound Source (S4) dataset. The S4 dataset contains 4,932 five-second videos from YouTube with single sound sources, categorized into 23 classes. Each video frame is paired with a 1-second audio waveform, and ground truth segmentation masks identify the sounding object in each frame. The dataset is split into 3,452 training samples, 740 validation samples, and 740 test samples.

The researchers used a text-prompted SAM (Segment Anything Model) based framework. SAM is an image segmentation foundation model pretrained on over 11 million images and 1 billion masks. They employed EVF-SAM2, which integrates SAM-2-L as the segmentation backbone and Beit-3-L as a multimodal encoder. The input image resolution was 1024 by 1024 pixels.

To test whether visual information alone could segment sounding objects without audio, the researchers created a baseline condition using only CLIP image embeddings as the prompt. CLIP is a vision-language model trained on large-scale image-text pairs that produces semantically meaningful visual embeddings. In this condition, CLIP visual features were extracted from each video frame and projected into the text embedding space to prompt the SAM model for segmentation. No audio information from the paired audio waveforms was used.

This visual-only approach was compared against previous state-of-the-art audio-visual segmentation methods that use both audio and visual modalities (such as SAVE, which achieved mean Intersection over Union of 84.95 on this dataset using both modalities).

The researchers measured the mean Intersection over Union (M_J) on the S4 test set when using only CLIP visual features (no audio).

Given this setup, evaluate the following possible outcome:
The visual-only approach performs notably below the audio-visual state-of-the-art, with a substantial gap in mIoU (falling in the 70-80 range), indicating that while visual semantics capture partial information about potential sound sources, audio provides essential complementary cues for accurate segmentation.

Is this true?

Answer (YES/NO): NO